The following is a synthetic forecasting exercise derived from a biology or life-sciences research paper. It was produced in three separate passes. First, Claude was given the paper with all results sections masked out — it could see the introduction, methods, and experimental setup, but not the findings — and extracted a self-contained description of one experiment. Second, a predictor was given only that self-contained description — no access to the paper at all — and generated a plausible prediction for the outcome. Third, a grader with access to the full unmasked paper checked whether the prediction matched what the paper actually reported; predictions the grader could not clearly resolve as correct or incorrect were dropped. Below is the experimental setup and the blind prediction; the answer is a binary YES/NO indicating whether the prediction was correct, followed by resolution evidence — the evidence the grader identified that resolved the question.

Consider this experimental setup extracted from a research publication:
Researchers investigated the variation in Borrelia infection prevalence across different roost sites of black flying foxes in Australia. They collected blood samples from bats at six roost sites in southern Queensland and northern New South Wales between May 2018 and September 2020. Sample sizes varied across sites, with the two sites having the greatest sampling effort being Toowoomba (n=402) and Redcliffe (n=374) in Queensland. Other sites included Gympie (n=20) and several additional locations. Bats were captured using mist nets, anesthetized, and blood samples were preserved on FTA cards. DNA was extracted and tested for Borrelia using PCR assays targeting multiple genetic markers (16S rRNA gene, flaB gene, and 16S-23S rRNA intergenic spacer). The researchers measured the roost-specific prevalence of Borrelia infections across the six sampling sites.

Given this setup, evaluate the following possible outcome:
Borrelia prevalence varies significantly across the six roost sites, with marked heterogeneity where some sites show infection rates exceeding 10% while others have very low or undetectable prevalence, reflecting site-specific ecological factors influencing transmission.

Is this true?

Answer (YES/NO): YES